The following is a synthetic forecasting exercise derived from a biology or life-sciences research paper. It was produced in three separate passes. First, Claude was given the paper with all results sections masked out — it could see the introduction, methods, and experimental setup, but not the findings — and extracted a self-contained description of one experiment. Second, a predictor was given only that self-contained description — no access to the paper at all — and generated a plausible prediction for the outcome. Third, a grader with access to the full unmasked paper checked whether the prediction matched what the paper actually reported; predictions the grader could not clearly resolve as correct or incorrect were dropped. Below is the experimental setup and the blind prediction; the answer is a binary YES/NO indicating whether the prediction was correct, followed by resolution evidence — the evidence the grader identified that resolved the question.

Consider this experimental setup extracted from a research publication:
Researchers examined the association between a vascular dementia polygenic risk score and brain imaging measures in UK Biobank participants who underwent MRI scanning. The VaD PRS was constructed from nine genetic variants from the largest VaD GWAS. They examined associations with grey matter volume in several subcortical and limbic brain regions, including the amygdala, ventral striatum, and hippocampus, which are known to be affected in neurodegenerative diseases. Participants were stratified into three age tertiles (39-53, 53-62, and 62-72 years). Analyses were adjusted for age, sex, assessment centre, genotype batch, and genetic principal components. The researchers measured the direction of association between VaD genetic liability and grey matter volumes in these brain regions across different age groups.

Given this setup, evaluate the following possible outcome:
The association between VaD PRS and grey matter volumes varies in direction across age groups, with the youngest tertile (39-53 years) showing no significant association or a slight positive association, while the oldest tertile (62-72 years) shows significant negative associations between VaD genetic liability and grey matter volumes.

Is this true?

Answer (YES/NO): NO